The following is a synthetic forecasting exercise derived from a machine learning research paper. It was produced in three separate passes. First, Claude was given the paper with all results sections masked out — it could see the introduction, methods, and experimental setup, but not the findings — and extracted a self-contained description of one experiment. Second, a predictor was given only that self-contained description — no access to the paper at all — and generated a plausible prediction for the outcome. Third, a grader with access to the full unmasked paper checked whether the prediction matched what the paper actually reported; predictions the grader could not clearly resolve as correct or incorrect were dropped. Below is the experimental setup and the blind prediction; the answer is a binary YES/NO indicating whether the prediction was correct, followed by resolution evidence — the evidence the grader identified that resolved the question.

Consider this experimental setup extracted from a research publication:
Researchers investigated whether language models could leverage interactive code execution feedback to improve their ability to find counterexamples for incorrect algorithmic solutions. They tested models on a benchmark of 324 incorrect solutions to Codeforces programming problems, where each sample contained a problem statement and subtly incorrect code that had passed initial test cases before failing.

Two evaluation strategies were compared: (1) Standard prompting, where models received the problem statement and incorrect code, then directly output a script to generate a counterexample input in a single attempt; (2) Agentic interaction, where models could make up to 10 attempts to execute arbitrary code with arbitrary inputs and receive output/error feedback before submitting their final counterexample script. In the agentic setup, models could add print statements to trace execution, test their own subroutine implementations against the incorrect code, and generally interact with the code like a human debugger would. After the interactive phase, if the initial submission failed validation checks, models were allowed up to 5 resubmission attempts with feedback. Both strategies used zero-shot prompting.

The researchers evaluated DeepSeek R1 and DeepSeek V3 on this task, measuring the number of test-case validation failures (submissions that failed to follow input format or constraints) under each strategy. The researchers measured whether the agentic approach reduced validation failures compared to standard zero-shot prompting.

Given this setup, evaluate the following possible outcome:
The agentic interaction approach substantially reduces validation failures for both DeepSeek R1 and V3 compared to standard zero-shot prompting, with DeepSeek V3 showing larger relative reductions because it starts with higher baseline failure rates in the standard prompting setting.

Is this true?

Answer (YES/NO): NO